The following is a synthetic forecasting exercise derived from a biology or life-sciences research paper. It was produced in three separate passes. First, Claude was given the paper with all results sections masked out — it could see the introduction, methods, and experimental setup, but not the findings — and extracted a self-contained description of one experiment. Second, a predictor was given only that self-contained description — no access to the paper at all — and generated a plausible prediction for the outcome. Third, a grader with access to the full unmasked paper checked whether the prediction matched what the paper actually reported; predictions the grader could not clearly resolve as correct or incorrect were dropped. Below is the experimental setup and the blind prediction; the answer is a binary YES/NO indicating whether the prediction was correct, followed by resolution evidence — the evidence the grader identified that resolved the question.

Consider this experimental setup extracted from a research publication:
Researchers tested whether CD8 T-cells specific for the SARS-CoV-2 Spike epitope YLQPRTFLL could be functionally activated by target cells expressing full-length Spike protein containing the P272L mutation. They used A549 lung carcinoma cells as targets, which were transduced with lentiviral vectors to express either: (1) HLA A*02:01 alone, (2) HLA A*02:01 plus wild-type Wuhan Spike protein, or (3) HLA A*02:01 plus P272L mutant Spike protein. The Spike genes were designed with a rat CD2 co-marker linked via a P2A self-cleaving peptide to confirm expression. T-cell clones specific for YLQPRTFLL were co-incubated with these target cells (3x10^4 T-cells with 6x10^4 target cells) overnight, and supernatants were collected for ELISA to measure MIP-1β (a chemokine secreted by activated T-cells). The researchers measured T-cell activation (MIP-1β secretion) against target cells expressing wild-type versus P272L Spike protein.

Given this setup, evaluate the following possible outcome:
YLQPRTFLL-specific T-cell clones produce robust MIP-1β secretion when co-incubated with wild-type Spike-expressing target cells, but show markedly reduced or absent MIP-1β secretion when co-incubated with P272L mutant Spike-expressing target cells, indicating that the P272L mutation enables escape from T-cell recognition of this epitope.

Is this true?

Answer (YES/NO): YES